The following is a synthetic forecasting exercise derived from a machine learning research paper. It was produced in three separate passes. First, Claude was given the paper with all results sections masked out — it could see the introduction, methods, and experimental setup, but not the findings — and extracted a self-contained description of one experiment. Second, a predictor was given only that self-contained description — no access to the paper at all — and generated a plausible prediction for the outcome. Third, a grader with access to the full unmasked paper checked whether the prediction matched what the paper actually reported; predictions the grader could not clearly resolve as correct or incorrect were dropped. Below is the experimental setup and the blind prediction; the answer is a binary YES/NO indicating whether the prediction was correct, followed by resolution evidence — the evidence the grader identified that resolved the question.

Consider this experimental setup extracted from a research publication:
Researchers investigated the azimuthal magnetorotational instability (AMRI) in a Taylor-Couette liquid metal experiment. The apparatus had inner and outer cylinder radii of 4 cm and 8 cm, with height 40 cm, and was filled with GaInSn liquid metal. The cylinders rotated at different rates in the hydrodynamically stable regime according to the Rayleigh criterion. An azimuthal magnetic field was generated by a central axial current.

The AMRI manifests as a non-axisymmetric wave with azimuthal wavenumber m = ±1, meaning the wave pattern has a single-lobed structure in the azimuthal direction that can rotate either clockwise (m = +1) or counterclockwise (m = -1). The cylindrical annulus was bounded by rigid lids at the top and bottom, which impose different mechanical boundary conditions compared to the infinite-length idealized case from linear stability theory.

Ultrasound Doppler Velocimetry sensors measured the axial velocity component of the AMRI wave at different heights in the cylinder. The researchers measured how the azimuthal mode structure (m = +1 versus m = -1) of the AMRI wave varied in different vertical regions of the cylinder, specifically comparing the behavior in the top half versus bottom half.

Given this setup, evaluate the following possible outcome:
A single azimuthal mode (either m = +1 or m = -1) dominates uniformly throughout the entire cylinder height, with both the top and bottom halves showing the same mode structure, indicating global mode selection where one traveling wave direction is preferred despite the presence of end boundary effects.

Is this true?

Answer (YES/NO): NO